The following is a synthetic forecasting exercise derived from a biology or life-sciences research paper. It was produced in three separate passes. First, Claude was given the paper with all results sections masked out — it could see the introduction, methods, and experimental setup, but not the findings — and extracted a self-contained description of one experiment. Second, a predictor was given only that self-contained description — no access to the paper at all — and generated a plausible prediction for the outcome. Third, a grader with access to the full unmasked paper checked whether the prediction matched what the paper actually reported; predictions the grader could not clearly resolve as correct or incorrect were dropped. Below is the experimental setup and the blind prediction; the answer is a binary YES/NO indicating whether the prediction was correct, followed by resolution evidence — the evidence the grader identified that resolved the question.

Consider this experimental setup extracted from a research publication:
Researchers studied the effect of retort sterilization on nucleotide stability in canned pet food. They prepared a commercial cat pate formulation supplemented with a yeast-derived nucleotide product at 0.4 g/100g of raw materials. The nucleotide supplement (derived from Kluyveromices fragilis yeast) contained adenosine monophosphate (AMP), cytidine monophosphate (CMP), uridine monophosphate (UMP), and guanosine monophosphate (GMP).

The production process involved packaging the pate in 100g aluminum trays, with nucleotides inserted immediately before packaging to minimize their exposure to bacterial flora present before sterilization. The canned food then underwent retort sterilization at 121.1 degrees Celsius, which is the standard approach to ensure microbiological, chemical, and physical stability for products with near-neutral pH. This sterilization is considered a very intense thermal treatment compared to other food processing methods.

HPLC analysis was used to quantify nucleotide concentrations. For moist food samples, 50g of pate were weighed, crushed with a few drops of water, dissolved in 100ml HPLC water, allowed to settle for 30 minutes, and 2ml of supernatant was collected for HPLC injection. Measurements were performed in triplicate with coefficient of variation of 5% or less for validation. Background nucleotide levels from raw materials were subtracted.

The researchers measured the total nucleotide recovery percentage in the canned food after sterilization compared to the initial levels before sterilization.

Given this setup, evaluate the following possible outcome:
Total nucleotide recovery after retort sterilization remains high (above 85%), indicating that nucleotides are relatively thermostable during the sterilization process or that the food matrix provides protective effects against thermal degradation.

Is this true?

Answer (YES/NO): NO